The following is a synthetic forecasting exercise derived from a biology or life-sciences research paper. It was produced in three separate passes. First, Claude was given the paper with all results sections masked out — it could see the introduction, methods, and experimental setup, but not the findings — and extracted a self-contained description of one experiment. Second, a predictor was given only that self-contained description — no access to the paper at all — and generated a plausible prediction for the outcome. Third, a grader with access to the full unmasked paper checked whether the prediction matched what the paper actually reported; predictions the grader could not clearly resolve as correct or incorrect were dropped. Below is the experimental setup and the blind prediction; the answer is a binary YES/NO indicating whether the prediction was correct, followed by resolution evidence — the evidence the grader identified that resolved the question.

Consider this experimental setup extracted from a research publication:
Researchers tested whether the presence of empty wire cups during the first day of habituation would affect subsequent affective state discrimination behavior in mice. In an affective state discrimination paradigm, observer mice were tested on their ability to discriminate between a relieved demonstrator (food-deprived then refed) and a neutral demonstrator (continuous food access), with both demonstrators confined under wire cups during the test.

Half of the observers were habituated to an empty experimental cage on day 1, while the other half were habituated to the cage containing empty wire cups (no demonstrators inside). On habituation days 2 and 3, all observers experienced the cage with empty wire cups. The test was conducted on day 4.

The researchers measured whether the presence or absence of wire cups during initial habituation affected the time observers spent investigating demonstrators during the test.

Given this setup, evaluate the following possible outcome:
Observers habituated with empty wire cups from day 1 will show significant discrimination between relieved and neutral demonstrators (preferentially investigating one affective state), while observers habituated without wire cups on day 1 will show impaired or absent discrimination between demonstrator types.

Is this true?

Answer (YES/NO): NO